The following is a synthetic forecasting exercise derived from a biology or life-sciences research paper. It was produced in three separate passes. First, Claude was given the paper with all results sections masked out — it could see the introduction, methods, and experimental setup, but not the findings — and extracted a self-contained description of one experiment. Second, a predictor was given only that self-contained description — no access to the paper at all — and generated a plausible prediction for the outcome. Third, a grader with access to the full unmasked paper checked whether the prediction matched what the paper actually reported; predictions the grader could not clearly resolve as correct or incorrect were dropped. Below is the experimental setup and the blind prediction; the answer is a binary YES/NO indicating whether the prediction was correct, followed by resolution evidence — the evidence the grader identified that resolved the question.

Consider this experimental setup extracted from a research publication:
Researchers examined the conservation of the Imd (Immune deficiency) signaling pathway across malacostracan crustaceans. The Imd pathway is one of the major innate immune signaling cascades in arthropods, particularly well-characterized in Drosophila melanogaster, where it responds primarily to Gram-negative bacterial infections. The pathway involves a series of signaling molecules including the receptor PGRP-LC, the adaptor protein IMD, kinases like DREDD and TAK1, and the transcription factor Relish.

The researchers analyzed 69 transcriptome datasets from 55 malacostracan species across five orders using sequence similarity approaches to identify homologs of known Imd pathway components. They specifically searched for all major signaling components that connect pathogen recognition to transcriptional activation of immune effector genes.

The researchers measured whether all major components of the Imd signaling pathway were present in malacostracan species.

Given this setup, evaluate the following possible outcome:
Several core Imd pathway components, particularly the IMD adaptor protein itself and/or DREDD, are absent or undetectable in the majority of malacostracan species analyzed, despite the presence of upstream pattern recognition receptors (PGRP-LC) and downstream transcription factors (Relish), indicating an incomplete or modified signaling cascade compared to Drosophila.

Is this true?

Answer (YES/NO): NO